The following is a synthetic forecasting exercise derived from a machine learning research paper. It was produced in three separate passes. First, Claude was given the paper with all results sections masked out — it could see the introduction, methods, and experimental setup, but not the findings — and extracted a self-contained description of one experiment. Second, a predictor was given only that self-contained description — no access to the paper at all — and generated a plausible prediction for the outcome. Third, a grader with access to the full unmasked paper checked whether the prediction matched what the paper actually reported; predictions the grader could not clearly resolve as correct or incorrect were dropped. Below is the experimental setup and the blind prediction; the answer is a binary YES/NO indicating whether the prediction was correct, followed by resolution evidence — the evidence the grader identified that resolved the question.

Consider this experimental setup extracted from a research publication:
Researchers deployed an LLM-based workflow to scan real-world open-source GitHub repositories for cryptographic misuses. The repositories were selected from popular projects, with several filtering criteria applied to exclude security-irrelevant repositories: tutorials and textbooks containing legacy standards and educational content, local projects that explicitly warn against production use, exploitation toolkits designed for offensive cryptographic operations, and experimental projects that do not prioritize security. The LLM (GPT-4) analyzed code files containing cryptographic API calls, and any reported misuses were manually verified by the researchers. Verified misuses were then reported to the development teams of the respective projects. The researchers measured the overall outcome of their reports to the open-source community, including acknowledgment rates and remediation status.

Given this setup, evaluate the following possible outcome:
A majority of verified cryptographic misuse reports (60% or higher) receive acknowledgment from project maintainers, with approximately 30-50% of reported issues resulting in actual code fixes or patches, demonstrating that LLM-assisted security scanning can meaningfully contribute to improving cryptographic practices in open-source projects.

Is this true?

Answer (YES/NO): NO